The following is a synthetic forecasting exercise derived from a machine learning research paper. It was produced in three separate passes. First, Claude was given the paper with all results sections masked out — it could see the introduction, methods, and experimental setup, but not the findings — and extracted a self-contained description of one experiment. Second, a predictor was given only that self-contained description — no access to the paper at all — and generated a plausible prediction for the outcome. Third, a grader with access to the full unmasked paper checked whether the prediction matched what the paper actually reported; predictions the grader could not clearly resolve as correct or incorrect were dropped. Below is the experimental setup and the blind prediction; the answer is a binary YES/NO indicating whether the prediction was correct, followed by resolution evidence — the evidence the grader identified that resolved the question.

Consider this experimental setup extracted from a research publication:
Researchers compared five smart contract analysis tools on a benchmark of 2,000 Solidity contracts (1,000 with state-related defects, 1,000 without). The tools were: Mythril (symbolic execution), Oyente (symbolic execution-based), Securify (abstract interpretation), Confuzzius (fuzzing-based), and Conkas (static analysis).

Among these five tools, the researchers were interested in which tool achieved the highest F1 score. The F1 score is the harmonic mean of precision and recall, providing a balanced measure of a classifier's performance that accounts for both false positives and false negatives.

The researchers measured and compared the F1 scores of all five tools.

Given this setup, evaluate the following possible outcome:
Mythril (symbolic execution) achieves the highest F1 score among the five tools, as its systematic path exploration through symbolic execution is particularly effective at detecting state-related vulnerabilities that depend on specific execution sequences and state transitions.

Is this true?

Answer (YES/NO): NO